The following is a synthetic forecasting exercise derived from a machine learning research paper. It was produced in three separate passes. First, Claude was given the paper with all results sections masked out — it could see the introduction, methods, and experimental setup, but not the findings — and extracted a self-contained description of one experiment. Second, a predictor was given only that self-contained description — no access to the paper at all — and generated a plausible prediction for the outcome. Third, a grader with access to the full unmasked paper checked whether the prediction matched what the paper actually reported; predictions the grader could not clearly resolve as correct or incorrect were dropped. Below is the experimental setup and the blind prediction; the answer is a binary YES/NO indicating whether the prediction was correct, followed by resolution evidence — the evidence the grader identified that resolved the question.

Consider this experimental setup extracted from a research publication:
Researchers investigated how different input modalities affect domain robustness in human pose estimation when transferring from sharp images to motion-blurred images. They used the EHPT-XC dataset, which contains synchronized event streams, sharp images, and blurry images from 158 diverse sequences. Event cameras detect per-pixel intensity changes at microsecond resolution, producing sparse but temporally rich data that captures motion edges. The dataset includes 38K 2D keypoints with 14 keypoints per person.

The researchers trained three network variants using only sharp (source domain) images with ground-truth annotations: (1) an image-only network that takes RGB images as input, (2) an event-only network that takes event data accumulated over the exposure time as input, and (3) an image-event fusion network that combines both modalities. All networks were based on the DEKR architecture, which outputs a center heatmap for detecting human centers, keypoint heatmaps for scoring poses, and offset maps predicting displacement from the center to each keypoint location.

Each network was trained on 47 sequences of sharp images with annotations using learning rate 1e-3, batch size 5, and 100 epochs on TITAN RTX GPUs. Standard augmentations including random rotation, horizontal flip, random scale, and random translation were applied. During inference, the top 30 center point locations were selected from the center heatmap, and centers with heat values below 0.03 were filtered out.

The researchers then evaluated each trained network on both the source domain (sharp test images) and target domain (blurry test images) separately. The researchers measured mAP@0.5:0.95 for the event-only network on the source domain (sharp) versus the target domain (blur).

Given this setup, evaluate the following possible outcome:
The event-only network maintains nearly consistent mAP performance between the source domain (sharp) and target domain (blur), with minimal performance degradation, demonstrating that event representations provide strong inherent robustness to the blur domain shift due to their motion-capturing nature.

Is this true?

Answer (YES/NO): YES